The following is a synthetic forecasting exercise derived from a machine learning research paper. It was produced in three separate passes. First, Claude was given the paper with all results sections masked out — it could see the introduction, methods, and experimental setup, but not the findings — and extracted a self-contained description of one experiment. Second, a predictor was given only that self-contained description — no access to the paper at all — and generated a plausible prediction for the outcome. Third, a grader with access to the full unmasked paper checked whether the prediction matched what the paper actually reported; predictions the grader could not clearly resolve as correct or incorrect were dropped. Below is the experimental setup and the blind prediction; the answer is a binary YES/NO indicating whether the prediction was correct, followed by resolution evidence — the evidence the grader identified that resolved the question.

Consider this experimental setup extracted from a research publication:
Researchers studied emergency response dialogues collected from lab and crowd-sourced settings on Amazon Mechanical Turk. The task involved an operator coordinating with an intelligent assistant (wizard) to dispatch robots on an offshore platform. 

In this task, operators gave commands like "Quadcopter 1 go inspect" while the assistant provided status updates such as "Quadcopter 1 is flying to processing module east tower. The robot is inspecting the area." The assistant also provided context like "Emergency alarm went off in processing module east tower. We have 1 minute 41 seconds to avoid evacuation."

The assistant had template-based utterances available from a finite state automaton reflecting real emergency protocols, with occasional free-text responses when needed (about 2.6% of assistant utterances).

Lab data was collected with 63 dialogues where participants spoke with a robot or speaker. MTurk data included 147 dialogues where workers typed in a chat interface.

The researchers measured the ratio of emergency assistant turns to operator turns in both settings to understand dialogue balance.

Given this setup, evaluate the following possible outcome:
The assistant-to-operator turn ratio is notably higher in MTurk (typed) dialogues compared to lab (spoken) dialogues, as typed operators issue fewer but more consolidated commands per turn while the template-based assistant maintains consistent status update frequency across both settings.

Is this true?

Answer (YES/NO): NO